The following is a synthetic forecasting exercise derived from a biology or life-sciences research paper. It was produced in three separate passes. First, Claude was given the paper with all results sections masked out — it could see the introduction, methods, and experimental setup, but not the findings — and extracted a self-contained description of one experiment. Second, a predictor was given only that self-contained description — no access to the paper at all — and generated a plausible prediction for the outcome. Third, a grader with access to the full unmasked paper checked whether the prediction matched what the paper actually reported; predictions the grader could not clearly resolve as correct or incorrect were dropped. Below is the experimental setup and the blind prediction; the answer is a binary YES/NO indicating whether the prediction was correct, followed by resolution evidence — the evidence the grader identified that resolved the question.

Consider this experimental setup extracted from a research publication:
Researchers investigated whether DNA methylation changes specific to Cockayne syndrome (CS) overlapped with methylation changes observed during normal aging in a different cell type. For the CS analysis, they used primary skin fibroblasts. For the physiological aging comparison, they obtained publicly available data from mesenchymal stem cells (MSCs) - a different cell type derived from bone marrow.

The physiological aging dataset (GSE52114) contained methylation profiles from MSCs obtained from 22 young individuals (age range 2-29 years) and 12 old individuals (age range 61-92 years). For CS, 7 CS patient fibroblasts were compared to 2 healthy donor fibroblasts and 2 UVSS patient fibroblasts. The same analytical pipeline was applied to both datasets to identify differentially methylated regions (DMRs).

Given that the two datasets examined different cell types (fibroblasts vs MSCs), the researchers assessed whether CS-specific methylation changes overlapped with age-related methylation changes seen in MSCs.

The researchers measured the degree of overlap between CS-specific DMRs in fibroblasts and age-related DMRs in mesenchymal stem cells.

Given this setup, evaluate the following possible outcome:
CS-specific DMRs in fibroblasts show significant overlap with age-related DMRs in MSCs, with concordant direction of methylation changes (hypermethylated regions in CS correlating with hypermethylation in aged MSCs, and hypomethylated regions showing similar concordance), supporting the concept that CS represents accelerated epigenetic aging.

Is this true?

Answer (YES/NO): YES